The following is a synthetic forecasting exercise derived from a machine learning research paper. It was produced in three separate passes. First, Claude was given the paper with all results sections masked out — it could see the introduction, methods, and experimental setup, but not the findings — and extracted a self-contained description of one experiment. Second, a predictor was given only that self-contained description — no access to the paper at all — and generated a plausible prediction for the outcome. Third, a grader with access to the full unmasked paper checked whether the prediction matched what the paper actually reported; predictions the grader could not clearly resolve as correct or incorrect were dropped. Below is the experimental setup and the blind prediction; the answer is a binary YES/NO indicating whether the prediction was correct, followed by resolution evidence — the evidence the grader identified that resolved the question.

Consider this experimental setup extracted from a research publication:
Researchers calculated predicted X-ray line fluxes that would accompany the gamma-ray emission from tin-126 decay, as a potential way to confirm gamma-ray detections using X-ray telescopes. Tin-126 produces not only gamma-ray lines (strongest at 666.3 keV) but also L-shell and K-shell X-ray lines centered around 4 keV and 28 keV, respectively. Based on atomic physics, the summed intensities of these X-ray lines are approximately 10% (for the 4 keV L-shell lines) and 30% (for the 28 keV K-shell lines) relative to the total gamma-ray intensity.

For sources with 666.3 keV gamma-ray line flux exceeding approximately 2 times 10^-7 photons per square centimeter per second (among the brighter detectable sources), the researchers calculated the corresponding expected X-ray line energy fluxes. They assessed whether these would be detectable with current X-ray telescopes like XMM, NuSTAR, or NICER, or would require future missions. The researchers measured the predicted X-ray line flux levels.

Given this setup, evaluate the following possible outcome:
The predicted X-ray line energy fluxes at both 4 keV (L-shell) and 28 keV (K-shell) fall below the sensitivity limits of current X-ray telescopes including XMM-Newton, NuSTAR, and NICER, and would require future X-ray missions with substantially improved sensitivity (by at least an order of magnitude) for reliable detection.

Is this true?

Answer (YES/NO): NO